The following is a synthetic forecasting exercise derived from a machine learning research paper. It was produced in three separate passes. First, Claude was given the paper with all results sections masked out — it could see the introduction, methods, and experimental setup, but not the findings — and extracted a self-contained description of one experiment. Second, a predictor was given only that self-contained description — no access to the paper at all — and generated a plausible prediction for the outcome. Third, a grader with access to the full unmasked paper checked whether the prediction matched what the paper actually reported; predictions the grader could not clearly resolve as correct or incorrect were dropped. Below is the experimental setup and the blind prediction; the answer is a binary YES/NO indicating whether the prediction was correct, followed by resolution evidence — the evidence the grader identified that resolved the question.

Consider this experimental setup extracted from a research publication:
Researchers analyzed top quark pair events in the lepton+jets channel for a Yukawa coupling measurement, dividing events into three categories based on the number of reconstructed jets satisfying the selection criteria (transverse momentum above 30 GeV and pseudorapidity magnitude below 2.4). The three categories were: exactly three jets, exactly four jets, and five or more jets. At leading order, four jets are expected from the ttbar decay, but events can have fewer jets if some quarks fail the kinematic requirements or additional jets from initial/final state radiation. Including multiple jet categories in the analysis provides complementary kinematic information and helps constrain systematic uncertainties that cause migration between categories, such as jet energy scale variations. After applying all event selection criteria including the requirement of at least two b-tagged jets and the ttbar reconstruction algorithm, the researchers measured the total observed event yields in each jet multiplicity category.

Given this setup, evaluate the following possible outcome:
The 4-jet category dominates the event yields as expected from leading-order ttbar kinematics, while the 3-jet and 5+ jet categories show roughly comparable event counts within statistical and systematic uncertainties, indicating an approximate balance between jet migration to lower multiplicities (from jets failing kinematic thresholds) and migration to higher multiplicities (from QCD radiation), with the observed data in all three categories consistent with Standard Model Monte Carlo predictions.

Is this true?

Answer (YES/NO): NO